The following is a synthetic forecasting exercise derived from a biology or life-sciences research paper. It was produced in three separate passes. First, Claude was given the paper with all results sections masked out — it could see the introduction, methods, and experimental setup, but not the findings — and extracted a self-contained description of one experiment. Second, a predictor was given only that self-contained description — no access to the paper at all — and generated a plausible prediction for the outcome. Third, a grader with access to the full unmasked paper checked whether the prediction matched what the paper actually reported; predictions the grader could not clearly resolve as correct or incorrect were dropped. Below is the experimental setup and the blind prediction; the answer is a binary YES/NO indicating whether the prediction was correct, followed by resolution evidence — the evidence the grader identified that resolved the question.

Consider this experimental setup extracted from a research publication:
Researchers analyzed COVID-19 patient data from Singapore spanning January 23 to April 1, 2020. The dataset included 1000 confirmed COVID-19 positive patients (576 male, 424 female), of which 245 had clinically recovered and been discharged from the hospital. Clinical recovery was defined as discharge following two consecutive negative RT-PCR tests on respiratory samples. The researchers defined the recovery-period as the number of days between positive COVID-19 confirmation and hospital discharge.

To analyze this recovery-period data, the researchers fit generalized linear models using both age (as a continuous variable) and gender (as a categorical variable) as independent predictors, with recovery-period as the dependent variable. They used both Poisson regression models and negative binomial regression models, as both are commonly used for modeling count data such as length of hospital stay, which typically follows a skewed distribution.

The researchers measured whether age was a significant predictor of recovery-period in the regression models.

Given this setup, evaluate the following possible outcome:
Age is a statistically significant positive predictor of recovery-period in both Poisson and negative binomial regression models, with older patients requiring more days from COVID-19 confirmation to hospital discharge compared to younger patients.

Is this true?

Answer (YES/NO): NO